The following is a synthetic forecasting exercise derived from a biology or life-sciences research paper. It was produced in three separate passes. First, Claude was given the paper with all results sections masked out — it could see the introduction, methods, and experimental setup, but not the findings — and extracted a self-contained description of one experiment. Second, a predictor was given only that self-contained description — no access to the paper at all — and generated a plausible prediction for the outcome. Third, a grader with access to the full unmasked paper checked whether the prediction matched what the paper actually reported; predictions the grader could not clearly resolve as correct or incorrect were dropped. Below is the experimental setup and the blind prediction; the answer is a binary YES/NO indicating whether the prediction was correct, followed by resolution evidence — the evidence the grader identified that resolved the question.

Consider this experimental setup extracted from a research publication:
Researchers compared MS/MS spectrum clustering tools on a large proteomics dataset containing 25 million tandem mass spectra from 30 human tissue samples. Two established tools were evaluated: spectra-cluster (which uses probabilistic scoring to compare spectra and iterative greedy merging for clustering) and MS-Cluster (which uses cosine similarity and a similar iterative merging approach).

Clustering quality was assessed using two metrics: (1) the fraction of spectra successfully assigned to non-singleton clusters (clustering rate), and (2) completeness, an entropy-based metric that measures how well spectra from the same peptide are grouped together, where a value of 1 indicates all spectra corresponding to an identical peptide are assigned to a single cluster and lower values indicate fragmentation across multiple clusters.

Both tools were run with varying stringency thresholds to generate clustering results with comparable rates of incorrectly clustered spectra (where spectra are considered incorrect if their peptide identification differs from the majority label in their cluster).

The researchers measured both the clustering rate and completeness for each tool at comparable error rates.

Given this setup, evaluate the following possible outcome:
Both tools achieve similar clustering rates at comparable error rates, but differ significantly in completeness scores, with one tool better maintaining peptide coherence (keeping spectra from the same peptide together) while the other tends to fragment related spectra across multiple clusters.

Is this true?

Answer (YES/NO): NO